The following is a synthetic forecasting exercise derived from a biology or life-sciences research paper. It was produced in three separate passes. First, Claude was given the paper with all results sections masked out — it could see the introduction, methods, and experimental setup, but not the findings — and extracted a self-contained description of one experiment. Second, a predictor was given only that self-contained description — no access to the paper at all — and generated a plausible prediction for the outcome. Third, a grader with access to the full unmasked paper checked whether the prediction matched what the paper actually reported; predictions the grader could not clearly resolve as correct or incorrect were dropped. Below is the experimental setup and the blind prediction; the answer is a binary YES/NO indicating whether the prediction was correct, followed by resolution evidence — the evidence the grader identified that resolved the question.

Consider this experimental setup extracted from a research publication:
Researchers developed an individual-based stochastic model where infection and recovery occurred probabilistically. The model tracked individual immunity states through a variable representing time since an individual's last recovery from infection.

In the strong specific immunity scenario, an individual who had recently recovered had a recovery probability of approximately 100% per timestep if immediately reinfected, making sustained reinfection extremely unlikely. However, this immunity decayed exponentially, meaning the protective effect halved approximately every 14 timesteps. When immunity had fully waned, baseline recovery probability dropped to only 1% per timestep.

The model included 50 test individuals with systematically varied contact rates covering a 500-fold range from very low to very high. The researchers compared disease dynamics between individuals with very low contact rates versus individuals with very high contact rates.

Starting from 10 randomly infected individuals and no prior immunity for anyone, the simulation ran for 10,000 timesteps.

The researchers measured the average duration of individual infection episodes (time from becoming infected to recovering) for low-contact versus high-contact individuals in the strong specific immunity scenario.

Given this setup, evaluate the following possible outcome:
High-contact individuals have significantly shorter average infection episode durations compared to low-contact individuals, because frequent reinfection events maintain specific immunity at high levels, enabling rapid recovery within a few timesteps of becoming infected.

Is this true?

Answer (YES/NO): YES